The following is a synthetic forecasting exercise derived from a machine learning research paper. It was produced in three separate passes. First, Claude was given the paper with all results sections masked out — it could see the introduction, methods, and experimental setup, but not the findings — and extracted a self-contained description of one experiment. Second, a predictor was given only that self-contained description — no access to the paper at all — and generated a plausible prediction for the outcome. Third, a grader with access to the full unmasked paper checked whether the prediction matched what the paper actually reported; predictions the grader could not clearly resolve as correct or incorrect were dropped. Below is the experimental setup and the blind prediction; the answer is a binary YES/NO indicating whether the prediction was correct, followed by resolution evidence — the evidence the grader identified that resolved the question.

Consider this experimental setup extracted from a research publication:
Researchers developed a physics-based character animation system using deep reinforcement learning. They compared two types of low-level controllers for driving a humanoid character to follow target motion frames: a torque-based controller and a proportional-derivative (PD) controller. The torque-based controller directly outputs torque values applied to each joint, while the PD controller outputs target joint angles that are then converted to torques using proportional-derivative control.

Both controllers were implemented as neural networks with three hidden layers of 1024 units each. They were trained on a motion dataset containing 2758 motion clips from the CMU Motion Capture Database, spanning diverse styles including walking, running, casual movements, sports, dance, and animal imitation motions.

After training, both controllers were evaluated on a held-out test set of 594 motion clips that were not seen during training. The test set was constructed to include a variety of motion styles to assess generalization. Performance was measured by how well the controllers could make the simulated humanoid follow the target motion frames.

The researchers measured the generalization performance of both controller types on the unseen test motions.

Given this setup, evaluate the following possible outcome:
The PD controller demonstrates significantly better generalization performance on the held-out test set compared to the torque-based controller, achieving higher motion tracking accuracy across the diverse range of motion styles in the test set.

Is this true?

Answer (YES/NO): NO